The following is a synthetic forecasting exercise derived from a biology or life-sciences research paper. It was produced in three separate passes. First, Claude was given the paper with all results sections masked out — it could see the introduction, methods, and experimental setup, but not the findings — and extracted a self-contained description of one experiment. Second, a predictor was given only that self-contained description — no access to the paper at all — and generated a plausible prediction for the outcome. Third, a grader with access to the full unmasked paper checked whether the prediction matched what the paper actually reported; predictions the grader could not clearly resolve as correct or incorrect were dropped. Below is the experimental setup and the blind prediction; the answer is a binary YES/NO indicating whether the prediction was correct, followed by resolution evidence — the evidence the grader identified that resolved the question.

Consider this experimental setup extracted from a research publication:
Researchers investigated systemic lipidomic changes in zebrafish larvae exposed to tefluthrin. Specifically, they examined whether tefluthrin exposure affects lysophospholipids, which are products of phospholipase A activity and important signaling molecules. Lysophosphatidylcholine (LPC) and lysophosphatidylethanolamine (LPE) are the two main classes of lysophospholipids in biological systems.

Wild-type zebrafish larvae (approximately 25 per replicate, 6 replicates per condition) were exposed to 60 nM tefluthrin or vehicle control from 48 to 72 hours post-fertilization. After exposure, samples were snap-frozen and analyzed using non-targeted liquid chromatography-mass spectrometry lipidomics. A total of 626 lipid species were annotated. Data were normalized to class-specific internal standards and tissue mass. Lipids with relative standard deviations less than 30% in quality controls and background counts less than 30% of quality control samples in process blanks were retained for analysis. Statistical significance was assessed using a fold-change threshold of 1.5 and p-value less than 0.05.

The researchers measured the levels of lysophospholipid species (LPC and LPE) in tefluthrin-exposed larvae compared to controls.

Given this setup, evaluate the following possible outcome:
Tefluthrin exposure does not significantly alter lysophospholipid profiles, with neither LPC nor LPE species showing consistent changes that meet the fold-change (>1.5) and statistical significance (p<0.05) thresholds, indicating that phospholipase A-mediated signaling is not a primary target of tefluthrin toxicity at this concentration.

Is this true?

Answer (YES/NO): NO